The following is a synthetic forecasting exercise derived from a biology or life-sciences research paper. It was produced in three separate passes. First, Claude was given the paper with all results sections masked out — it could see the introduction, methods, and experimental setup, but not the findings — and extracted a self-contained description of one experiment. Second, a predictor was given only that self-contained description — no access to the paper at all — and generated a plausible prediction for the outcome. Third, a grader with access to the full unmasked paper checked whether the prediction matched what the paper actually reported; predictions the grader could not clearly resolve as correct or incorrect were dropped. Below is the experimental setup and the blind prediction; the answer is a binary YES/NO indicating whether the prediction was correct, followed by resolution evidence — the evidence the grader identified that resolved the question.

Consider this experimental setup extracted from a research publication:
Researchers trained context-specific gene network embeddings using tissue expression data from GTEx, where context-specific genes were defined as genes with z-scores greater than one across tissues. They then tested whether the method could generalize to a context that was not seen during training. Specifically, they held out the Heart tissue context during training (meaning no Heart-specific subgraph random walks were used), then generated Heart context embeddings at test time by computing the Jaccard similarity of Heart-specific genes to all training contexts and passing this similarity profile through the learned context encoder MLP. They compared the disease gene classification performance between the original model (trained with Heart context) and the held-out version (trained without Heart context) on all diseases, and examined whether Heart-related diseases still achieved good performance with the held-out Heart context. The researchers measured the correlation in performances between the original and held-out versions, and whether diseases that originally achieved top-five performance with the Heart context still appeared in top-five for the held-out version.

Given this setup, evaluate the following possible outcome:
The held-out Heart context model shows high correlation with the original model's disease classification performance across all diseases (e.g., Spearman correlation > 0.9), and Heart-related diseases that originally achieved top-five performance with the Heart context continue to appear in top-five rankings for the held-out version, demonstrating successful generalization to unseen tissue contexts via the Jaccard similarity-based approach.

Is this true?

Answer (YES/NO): NO